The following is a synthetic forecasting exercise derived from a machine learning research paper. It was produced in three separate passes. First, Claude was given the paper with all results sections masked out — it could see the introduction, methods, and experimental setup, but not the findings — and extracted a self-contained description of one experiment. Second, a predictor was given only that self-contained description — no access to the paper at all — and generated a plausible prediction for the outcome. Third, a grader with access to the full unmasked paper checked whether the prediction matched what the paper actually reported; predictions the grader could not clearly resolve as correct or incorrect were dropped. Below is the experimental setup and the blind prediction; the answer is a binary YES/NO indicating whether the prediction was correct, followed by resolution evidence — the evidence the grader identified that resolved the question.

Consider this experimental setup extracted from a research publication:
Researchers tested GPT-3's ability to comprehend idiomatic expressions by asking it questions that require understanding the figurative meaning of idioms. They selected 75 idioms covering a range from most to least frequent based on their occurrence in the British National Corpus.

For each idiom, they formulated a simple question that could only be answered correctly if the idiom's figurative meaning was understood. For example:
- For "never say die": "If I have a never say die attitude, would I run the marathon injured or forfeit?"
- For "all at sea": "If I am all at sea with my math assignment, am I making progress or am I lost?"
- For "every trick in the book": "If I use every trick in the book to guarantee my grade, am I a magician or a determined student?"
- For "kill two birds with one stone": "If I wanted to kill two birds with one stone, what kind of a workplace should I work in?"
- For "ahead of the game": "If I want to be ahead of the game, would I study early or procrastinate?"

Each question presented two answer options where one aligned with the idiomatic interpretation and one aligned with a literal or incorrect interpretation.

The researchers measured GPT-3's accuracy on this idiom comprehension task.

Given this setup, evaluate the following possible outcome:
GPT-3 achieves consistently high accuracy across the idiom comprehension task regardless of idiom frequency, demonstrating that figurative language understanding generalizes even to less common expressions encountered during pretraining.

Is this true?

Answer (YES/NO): NO